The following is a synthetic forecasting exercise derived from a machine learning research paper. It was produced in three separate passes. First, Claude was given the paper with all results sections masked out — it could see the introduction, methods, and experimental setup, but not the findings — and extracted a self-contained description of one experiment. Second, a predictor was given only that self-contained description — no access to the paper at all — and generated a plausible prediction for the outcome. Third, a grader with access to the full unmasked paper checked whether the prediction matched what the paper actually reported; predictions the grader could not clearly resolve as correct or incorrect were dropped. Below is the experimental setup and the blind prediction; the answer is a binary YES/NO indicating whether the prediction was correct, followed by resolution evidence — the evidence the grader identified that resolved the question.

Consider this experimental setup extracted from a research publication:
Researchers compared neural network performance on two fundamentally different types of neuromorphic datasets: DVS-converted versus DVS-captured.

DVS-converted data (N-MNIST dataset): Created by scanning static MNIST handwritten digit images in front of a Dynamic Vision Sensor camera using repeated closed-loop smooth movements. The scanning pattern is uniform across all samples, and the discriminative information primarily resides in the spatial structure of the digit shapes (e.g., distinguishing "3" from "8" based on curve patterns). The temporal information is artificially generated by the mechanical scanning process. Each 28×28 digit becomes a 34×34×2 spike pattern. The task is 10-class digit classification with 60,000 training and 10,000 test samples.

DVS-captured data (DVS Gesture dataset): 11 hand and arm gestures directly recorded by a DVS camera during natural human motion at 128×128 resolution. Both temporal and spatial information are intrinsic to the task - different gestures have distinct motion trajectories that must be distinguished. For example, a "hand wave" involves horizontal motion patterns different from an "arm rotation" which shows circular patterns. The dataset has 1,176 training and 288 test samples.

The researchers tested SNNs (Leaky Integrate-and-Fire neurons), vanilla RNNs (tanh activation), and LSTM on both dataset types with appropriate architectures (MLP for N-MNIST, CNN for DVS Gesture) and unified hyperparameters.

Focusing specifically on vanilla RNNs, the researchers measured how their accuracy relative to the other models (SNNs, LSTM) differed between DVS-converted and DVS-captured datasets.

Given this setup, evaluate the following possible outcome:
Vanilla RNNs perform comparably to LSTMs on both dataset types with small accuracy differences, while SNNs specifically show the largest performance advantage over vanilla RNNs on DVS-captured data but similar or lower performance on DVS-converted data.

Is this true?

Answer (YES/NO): NO